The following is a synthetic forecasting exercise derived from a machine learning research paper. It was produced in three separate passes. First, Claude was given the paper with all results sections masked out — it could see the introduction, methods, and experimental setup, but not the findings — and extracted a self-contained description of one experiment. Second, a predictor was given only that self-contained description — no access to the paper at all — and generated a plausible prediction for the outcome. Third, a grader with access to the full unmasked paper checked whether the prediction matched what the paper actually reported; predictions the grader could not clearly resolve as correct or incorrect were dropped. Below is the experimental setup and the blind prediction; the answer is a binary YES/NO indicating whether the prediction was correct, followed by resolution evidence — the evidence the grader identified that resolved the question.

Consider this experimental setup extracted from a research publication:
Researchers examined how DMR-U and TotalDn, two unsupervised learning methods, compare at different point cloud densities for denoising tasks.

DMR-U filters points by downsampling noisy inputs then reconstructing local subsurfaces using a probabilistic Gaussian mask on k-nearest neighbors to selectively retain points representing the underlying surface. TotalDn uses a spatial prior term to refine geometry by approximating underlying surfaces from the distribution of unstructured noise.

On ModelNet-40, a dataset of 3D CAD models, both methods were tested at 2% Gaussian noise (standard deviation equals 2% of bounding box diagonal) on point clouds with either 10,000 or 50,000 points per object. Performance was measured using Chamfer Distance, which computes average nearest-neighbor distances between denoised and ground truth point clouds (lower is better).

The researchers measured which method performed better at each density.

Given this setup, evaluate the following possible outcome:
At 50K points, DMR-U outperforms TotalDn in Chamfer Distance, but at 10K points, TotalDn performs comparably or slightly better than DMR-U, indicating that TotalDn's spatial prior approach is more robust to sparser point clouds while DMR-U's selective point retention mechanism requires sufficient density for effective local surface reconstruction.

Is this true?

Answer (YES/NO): NO